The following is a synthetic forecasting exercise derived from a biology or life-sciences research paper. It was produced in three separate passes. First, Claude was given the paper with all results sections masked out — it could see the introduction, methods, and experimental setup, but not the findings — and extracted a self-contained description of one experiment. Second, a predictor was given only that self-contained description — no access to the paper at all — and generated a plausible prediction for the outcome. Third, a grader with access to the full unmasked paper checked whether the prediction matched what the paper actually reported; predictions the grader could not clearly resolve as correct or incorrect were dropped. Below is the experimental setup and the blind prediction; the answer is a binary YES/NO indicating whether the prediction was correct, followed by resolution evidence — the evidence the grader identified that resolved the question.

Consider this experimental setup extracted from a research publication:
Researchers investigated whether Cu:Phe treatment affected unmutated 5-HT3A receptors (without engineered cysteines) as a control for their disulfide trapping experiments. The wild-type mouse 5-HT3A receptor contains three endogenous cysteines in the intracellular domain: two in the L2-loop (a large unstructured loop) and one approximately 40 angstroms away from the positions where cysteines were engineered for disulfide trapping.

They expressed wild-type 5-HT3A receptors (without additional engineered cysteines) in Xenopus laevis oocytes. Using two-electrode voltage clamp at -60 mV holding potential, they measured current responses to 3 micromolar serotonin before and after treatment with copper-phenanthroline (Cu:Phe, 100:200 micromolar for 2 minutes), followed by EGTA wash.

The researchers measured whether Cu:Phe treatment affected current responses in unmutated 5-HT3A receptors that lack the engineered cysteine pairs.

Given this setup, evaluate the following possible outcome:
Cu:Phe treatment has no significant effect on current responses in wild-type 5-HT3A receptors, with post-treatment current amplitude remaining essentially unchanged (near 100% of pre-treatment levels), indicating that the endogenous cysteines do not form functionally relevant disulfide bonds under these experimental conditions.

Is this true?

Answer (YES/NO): YES